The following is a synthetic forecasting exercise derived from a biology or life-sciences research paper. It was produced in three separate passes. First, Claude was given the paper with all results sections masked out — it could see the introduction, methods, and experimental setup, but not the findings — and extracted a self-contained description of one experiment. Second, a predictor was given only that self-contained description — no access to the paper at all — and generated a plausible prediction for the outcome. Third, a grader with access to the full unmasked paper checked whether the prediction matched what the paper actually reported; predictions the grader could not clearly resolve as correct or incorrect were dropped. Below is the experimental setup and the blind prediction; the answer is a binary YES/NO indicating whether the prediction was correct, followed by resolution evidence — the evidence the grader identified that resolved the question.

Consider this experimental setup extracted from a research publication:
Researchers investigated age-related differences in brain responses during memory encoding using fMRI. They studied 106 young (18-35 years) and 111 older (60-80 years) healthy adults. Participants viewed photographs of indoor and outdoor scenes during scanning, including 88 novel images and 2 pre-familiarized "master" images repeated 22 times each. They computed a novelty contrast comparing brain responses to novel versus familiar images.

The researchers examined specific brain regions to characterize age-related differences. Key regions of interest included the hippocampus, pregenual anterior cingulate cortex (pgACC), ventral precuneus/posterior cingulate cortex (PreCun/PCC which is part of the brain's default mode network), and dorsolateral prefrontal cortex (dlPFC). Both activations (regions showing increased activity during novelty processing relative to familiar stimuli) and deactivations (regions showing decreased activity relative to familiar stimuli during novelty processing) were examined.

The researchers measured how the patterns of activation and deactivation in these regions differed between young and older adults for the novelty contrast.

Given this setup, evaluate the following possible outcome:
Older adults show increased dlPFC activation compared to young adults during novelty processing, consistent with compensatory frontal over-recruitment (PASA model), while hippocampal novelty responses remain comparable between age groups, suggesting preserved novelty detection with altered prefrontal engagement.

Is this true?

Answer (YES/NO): NO